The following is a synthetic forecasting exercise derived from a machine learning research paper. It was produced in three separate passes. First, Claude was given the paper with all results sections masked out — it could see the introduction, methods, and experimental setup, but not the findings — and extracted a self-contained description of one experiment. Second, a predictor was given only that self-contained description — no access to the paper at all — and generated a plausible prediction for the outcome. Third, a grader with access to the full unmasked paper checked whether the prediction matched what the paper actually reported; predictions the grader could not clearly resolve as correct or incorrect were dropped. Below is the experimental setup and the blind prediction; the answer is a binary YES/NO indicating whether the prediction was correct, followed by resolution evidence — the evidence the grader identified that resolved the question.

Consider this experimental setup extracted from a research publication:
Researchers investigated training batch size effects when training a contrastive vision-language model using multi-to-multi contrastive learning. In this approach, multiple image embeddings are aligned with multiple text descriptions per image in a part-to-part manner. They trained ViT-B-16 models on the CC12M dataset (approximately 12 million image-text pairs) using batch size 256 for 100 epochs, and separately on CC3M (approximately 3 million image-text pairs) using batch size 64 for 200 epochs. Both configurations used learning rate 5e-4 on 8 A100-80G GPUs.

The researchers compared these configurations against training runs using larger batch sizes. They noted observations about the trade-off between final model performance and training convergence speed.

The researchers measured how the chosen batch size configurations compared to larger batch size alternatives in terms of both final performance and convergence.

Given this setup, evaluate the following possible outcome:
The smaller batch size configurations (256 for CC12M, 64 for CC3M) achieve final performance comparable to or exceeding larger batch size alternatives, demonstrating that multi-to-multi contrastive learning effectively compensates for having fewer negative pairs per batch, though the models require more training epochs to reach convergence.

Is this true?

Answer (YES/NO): YES